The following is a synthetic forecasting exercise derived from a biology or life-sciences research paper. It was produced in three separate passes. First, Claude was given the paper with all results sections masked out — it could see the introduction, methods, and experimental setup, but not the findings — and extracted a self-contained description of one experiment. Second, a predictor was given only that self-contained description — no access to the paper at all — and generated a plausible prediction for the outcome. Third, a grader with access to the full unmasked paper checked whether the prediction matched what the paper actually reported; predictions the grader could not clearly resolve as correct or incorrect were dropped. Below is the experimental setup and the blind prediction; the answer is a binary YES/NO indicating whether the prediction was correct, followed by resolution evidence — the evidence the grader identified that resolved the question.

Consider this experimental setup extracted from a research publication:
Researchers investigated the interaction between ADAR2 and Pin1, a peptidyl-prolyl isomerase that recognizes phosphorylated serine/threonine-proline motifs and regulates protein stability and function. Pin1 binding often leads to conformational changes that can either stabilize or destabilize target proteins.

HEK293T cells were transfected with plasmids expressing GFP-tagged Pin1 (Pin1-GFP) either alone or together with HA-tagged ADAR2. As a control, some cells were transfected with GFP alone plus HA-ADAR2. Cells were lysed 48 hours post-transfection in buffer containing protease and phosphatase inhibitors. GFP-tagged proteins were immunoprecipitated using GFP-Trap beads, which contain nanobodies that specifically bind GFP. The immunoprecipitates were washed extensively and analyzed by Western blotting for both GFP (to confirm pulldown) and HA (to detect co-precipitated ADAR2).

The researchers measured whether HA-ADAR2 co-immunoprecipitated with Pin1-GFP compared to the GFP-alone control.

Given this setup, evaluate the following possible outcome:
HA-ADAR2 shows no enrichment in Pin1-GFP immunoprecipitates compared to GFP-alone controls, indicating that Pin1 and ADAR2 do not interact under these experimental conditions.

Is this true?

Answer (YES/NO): NO